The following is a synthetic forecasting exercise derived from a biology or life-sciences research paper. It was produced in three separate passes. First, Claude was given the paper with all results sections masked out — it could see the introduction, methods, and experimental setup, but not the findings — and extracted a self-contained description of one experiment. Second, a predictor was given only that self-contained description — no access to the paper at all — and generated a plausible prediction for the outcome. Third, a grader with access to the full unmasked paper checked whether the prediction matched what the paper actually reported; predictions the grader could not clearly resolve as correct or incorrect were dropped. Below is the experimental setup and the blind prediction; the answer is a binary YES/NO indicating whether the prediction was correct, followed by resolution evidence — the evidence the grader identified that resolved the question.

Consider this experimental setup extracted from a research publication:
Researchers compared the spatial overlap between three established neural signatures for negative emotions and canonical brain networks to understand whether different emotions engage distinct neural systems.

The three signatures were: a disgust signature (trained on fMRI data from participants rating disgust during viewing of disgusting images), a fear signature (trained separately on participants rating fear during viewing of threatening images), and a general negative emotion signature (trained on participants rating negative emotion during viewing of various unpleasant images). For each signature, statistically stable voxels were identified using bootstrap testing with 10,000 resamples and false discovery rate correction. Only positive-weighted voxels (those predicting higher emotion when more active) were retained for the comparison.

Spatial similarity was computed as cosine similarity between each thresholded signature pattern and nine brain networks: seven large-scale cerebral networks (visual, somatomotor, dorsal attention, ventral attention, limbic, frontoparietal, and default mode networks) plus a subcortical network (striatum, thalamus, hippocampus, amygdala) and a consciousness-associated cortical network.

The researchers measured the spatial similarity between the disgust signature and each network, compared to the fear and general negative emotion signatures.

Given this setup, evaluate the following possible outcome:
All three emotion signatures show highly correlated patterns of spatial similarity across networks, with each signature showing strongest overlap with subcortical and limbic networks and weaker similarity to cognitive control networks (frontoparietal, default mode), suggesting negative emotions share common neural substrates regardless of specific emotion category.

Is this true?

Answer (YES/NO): NO